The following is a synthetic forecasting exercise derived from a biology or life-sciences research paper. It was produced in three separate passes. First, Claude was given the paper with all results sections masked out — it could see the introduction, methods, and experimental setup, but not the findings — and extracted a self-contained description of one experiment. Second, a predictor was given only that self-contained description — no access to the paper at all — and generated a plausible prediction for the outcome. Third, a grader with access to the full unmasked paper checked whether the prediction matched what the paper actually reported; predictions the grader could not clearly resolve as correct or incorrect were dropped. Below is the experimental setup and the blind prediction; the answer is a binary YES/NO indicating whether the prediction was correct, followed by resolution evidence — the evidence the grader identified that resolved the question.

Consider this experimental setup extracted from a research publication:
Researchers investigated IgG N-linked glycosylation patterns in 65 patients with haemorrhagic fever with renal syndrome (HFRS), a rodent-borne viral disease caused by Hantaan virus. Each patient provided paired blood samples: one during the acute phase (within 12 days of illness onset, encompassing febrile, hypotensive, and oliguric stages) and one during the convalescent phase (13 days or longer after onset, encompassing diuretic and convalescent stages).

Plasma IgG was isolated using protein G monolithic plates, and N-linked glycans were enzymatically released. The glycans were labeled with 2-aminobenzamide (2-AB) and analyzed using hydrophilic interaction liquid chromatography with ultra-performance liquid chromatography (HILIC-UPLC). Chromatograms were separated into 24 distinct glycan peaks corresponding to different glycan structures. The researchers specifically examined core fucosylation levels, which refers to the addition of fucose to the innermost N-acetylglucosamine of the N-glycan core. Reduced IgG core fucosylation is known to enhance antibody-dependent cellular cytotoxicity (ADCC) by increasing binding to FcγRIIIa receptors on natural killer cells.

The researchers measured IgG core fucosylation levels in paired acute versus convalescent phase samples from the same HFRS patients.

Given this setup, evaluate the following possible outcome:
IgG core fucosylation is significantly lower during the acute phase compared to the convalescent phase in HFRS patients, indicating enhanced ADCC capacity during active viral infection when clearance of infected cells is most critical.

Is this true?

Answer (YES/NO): YES